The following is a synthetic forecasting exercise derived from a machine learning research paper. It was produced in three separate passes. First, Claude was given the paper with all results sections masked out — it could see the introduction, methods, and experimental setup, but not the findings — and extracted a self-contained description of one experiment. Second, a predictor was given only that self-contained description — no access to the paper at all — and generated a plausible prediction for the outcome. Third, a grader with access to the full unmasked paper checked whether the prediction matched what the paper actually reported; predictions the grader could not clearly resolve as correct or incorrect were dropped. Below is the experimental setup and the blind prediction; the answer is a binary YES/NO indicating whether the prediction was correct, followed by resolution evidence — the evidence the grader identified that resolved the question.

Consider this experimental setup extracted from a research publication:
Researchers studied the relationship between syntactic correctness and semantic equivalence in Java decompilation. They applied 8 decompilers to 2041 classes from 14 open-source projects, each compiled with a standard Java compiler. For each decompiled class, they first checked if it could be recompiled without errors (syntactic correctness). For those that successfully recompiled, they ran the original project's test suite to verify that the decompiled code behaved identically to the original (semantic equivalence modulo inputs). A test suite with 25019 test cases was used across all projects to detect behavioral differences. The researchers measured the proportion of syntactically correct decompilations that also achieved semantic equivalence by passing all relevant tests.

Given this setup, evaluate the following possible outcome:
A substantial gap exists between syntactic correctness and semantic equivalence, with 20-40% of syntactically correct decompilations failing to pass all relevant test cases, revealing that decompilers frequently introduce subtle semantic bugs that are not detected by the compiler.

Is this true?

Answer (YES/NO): NO